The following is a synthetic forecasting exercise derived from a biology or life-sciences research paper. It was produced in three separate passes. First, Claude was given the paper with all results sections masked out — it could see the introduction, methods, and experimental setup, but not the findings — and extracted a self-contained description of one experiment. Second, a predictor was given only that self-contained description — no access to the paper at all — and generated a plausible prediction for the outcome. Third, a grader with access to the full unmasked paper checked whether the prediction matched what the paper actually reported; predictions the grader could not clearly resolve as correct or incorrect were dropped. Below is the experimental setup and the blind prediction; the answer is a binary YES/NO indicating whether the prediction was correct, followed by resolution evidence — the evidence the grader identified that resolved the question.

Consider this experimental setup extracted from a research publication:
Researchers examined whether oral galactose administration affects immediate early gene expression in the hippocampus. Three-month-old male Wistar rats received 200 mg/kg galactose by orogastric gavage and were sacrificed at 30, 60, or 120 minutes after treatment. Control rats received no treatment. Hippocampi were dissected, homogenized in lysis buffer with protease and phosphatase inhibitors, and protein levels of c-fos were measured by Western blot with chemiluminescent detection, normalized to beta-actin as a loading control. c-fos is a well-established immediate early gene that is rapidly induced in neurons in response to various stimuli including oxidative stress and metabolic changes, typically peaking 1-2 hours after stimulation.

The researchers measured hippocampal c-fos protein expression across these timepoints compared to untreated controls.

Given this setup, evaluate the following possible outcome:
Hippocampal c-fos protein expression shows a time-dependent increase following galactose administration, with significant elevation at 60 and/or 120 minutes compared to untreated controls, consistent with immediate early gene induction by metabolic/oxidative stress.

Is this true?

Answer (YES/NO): NO